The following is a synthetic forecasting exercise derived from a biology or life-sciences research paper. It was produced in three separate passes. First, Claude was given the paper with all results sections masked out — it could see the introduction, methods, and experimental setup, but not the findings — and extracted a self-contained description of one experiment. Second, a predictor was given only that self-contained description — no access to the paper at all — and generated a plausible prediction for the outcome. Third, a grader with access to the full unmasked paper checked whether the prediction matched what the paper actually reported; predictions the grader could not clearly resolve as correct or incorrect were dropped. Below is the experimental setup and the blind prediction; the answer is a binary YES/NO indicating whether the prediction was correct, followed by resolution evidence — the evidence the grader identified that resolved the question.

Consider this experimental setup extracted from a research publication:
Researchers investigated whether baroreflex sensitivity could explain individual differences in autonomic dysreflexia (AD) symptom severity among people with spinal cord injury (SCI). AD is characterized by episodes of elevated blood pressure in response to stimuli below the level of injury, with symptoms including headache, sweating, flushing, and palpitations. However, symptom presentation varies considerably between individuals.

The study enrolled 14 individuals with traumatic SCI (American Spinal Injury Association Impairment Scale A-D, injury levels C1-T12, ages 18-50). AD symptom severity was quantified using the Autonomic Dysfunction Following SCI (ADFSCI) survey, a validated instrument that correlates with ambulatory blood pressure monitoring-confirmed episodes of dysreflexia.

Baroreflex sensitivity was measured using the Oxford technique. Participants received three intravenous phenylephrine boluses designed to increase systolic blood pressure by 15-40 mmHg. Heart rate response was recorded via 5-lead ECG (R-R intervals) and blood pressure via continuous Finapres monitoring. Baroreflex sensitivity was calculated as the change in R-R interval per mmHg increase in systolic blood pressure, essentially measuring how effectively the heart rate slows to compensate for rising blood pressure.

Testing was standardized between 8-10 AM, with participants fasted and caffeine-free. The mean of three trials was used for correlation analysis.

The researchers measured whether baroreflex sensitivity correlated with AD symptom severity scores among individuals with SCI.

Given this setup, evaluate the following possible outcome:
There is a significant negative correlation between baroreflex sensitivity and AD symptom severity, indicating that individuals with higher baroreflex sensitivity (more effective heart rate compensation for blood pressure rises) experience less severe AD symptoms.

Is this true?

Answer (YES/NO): NO